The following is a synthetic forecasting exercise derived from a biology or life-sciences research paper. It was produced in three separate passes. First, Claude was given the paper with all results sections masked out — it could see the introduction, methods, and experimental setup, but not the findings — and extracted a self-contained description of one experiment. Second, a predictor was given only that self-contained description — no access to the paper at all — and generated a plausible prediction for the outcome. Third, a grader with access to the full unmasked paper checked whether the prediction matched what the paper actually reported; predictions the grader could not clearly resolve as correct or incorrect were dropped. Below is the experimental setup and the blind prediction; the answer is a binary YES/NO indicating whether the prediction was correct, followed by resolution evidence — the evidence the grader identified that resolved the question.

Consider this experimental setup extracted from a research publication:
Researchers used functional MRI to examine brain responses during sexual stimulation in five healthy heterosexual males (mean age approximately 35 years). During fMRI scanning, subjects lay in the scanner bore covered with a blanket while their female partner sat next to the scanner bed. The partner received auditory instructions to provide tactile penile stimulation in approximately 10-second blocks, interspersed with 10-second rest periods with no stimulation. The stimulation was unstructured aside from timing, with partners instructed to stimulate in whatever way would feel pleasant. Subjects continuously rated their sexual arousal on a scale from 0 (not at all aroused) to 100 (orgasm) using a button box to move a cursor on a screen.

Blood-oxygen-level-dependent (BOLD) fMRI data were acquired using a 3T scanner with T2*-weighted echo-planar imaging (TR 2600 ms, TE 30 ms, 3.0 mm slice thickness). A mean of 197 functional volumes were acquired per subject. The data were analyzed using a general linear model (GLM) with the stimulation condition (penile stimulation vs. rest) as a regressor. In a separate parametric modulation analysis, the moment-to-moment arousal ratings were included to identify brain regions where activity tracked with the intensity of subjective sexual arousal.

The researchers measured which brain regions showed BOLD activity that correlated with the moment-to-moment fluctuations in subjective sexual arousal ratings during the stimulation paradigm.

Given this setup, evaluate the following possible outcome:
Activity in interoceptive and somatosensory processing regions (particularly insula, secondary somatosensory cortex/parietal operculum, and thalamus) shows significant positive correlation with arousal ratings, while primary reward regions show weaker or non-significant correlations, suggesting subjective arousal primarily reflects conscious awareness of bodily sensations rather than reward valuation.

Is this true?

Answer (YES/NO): NO